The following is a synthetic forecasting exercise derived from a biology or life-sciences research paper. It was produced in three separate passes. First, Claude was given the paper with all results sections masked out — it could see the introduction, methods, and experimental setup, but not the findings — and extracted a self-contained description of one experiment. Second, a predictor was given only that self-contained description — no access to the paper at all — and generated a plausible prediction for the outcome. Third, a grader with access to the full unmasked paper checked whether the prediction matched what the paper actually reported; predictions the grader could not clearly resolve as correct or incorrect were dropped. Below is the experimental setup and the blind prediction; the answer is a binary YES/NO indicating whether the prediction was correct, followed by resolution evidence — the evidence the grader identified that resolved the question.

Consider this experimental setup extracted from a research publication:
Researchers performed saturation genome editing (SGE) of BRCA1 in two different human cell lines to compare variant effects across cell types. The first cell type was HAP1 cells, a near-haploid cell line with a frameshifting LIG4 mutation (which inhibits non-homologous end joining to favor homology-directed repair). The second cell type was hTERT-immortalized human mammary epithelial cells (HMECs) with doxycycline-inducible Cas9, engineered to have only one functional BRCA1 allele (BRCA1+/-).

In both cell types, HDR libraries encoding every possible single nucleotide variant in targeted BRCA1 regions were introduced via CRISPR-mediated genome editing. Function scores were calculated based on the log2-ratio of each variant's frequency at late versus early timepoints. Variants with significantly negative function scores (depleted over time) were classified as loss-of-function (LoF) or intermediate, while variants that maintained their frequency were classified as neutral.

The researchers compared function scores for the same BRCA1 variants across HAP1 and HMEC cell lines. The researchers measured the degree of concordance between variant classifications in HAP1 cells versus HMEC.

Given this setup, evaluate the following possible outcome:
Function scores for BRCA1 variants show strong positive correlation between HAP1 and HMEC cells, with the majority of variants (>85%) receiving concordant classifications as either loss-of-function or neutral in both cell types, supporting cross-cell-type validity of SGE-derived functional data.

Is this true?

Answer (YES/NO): NO